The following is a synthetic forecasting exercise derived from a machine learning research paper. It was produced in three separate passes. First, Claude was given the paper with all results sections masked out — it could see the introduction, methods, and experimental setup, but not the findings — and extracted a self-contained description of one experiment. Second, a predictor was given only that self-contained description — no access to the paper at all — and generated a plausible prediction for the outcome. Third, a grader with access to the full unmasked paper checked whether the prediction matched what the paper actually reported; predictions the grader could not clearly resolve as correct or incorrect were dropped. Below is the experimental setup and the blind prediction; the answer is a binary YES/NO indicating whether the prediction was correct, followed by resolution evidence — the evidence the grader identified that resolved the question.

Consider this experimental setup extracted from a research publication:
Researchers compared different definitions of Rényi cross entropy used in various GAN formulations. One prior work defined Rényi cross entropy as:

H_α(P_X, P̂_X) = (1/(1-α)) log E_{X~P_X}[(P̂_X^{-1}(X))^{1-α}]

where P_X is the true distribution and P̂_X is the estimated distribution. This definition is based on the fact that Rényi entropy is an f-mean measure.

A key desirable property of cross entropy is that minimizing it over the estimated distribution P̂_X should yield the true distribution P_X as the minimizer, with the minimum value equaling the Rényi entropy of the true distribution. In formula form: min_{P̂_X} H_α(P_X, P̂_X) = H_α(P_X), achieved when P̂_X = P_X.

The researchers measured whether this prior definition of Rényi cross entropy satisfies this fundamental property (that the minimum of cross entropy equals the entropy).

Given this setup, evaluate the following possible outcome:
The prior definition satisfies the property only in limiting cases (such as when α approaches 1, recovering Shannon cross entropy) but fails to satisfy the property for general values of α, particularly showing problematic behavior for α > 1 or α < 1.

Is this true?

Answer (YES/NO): NO